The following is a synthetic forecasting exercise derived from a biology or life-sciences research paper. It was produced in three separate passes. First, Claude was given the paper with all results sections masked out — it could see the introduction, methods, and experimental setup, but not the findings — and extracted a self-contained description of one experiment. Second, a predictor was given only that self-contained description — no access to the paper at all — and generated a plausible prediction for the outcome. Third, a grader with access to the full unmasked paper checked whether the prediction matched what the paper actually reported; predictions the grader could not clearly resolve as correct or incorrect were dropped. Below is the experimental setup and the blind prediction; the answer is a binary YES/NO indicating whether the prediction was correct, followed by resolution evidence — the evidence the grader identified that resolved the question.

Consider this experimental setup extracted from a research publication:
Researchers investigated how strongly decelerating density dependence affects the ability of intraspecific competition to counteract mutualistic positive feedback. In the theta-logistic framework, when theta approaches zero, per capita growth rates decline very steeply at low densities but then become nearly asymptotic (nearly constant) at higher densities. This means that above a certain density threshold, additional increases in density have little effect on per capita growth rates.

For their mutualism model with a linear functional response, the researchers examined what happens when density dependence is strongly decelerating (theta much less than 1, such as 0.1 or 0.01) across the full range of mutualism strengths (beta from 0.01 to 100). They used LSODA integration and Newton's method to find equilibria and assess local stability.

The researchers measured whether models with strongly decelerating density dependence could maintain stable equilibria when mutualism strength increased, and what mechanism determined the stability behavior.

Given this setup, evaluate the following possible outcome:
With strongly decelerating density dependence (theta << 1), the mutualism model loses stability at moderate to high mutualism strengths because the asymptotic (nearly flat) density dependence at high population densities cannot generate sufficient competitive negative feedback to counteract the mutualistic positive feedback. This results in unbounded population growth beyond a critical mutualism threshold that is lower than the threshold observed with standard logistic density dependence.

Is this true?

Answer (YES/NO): NO